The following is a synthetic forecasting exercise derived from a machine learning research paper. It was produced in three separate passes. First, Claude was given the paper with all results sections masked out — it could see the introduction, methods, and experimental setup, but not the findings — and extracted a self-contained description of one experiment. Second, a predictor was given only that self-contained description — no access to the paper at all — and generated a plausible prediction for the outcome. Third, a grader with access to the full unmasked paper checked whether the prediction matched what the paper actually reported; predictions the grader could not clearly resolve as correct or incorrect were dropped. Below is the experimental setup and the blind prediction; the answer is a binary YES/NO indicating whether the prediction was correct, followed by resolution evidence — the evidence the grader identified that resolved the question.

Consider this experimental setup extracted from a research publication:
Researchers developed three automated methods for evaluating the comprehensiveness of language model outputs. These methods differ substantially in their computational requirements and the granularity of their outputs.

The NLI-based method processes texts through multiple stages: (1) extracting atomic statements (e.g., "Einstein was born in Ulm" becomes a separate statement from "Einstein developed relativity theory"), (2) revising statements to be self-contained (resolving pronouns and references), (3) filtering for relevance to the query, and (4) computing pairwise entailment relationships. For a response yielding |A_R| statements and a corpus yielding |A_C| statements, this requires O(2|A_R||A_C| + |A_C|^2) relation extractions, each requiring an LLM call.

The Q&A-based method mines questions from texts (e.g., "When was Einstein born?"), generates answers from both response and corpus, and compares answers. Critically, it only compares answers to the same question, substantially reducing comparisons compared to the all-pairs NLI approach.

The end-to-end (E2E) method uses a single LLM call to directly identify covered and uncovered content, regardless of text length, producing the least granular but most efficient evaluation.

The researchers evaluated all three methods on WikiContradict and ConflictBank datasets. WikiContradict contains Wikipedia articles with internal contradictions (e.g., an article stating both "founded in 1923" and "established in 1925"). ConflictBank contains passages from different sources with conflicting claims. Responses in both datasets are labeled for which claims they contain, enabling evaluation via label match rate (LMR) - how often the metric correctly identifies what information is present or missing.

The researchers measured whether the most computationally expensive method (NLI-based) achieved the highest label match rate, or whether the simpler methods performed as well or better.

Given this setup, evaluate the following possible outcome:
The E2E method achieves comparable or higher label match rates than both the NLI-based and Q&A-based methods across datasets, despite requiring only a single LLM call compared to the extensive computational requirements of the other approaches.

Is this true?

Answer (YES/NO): NO